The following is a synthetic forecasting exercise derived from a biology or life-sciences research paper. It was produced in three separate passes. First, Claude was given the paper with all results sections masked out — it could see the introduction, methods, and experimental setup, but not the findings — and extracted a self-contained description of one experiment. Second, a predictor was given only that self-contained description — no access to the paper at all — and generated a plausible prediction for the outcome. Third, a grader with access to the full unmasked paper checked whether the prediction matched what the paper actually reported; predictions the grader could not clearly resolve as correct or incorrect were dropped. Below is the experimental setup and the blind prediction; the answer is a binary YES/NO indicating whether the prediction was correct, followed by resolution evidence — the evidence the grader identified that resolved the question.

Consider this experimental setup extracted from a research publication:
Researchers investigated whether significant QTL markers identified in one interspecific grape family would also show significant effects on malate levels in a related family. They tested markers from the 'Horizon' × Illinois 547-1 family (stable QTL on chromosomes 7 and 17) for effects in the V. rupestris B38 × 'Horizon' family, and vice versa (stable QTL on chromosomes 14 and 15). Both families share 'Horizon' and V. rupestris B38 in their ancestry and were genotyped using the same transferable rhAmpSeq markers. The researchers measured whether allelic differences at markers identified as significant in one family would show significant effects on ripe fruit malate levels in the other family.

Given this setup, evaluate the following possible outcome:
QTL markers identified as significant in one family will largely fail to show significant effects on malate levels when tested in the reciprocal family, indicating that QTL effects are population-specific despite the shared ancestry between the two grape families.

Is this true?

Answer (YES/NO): YES